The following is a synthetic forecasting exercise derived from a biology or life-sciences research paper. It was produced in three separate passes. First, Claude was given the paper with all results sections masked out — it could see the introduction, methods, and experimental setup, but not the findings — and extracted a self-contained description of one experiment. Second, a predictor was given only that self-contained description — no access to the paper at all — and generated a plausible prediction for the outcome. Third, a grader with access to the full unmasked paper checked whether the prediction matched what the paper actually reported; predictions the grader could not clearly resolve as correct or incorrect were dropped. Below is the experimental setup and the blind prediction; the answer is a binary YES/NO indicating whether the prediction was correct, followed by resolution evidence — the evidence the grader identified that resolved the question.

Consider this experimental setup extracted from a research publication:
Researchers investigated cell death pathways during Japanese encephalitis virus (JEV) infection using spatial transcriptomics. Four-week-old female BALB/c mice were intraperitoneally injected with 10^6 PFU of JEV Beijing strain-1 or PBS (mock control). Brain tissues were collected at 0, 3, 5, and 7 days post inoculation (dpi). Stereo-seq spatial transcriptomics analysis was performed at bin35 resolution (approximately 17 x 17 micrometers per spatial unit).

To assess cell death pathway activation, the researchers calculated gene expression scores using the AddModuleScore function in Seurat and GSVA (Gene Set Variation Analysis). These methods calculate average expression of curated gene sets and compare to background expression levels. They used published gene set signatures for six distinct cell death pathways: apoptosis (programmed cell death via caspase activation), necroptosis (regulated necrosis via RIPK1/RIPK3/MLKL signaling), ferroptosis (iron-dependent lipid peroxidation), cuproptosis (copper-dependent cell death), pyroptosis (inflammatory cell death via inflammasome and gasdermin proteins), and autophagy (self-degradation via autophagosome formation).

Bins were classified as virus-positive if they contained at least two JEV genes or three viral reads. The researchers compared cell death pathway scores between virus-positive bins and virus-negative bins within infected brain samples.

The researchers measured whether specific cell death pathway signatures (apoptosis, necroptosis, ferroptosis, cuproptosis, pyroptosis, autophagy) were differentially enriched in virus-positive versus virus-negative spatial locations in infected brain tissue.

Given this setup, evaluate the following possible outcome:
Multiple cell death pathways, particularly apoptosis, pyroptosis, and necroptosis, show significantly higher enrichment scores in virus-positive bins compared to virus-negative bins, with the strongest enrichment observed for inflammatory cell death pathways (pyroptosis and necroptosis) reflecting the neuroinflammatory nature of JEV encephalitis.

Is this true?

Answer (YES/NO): NO